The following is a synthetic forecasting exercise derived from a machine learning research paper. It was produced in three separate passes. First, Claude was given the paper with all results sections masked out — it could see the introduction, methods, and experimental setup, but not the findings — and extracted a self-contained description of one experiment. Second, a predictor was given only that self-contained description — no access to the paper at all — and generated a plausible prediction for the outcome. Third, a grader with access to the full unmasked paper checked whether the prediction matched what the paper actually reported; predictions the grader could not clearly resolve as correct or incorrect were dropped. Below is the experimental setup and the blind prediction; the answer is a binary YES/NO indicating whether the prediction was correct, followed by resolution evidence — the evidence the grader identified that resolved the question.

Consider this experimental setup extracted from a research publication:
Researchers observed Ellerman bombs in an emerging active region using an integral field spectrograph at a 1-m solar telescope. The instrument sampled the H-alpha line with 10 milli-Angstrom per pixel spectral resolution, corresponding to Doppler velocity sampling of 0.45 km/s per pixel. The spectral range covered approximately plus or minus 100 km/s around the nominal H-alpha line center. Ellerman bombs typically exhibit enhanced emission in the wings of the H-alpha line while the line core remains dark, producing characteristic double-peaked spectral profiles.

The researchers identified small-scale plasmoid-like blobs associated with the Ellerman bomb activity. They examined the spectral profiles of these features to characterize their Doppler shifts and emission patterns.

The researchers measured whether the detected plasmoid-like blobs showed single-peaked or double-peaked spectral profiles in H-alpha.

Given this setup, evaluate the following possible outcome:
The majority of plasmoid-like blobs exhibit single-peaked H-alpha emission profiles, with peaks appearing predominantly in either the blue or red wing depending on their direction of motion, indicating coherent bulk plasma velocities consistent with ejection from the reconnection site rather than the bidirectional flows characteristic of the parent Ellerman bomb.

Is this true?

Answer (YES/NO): NO